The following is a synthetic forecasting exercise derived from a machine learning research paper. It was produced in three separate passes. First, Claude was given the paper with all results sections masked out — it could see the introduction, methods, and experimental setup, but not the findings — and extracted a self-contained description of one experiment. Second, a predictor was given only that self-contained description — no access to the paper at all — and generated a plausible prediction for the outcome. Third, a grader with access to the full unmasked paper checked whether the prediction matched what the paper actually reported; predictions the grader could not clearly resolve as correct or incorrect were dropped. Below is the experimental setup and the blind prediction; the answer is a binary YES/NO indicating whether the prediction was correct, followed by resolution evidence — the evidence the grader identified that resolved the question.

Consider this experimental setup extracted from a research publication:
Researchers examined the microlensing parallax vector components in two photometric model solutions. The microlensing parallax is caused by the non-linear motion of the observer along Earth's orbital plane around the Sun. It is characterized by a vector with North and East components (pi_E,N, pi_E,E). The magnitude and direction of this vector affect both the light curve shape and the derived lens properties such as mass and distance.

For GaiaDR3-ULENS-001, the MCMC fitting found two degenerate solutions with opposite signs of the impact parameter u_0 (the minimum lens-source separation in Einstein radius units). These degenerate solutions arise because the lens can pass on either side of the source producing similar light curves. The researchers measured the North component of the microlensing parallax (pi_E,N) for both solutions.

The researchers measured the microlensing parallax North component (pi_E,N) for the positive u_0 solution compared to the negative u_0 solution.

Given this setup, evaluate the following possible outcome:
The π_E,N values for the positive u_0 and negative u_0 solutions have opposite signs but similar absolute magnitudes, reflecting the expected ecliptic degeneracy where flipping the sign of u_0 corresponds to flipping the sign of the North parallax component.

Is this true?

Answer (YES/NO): NO